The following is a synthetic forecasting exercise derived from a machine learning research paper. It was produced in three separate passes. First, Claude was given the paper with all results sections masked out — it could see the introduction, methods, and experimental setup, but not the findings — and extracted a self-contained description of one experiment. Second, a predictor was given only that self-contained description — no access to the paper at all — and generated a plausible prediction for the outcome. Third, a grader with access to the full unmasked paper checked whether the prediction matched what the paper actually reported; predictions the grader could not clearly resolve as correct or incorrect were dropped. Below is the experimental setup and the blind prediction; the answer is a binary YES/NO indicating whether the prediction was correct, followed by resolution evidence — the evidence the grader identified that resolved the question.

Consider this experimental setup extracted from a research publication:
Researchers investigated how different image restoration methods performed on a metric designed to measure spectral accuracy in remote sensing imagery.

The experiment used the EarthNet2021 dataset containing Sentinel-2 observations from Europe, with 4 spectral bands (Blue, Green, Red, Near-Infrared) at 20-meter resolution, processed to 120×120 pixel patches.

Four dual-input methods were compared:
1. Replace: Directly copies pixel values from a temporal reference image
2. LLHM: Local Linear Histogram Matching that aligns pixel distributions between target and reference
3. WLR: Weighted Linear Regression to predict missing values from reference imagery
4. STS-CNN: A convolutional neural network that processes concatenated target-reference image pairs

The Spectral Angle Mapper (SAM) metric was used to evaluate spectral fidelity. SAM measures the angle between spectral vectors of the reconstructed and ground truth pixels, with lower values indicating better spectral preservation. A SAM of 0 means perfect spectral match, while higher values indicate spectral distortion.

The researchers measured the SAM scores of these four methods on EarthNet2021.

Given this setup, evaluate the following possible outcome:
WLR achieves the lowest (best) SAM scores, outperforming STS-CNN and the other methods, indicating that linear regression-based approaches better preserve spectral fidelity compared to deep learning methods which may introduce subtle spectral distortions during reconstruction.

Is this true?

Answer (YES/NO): NO